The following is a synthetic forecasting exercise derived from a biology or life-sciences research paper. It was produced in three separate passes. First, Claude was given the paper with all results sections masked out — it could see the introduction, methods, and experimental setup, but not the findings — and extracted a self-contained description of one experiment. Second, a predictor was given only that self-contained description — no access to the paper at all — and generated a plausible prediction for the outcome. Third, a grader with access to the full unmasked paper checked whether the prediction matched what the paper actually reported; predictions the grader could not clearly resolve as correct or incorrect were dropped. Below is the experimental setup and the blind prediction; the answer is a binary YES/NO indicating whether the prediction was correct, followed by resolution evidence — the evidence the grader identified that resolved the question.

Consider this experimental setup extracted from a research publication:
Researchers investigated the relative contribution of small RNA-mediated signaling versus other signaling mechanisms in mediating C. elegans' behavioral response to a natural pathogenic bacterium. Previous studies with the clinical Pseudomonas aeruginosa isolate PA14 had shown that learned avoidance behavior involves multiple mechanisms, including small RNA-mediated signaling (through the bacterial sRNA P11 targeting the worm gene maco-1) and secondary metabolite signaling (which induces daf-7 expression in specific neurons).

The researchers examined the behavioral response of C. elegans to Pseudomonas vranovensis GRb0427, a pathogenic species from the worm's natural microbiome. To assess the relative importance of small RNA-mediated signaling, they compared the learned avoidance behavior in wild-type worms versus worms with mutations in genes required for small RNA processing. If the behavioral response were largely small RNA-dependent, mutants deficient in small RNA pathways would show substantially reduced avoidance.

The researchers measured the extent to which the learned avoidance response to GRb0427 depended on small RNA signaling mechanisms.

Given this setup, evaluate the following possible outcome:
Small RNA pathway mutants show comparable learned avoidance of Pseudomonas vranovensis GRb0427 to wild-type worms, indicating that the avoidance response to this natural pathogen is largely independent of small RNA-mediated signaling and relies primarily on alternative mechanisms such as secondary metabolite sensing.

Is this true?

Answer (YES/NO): NO